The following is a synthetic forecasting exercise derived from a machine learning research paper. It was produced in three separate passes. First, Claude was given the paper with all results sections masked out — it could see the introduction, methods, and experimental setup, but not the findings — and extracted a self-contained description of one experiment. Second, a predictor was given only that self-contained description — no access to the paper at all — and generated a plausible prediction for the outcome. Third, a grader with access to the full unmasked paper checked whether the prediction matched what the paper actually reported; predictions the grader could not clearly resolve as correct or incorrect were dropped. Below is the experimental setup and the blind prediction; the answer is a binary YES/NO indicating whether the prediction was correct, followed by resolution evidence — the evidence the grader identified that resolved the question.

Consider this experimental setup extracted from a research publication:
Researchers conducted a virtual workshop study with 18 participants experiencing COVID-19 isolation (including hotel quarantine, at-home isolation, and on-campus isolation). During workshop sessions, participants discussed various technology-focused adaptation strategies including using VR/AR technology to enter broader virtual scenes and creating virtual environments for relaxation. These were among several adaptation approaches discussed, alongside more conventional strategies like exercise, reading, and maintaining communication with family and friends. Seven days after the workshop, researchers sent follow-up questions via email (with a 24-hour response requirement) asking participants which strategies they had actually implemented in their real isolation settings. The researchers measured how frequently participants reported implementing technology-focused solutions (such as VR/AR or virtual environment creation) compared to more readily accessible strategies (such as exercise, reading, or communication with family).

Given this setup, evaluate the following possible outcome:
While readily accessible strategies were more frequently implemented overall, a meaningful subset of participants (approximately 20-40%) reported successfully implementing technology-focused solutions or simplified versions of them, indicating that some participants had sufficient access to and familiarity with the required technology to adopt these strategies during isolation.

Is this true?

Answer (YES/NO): NO